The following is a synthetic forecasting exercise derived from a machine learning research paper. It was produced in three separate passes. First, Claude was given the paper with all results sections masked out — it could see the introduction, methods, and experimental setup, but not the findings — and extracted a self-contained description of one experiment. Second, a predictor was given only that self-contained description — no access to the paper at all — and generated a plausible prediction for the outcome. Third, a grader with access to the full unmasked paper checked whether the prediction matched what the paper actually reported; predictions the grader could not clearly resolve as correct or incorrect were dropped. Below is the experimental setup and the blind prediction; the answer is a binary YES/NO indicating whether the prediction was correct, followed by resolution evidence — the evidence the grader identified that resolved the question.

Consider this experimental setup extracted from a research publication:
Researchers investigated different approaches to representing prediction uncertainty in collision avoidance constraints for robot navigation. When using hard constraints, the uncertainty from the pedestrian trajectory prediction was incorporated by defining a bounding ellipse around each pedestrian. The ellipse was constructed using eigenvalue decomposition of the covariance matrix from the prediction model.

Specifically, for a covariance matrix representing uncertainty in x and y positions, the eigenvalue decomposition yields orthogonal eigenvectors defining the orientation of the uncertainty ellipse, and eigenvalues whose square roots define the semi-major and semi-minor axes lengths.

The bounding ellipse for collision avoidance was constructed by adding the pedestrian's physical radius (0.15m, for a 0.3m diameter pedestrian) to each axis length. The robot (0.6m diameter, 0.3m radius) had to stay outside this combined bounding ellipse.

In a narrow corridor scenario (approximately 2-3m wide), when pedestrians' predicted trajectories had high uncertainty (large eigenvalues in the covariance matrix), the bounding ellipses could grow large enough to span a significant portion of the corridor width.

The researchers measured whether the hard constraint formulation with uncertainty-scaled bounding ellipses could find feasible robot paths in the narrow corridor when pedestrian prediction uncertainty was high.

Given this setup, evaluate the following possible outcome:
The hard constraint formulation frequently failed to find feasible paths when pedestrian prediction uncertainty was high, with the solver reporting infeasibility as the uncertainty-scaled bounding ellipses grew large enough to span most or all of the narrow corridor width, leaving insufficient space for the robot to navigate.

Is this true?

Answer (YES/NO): NO